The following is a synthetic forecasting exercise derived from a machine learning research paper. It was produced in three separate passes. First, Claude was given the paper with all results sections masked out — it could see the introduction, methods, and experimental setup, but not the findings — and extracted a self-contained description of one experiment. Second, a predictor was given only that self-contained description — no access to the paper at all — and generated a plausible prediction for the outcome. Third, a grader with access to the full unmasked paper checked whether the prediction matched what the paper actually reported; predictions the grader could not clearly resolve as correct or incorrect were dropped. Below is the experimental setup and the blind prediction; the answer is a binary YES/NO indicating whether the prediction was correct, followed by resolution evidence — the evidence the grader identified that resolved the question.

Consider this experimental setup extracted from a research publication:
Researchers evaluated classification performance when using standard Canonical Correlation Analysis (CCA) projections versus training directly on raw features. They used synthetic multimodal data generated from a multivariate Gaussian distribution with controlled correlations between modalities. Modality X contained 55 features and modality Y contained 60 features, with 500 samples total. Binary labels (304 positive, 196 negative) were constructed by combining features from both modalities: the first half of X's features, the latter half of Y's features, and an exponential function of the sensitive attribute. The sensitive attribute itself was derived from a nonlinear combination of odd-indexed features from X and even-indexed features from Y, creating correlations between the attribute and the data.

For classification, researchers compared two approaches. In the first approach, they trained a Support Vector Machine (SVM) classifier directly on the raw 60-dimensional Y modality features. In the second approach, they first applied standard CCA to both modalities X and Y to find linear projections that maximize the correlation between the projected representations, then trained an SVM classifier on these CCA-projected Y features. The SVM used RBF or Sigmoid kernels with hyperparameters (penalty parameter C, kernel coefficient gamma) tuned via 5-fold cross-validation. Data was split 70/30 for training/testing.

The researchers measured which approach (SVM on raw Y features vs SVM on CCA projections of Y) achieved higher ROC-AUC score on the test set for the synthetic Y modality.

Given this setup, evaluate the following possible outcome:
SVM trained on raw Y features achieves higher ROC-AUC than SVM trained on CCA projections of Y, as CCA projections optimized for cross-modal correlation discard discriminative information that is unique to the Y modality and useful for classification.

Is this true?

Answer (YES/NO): NO